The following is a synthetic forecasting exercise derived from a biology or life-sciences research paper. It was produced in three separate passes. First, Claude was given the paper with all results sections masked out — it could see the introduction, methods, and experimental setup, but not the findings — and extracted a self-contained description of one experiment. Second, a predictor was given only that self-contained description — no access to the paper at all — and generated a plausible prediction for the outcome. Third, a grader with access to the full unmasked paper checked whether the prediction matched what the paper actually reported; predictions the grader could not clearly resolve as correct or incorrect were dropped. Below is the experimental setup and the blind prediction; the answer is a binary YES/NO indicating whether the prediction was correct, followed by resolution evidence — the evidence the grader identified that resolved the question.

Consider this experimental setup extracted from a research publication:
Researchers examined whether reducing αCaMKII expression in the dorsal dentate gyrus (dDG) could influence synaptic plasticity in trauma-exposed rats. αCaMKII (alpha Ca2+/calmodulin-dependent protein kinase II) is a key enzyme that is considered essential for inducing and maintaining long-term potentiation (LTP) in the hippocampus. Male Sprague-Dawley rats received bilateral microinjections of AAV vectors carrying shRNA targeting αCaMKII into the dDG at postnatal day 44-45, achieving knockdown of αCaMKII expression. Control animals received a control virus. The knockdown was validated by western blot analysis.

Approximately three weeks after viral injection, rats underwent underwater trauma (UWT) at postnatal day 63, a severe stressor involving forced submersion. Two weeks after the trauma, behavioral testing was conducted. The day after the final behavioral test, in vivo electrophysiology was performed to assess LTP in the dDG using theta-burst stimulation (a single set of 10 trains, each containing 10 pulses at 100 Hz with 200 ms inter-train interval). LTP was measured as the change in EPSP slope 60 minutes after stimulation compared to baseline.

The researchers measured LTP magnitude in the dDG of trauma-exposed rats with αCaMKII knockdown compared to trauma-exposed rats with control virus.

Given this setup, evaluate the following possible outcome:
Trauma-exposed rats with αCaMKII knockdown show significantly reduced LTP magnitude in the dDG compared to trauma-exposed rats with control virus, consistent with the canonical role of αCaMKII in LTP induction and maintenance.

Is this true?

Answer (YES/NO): NO